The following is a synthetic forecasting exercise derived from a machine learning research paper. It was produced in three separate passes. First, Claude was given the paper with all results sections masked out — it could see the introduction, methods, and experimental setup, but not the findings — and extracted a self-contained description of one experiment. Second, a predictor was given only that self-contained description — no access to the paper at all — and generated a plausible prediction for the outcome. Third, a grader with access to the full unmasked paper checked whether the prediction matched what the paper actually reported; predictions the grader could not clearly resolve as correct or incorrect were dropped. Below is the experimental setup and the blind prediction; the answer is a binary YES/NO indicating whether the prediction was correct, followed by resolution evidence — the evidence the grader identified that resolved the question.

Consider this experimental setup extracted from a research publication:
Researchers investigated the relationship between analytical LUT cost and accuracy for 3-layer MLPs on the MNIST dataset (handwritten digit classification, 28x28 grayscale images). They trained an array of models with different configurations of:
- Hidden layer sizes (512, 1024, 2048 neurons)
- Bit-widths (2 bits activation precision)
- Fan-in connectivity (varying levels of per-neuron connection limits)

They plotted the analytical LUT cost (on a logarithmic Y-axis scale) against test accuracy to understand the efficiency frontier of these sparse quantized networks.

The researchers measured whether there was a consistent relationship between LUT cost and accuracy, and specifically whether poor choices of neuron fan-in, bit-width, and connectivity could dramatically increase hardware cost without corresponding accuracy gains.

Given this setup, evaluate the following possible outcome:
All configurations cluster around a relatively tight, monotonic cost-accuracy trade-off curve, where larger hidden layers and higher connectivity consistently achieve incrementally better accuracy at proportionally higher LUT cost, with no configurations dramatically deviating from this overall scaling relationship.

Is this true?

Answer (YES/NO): NO